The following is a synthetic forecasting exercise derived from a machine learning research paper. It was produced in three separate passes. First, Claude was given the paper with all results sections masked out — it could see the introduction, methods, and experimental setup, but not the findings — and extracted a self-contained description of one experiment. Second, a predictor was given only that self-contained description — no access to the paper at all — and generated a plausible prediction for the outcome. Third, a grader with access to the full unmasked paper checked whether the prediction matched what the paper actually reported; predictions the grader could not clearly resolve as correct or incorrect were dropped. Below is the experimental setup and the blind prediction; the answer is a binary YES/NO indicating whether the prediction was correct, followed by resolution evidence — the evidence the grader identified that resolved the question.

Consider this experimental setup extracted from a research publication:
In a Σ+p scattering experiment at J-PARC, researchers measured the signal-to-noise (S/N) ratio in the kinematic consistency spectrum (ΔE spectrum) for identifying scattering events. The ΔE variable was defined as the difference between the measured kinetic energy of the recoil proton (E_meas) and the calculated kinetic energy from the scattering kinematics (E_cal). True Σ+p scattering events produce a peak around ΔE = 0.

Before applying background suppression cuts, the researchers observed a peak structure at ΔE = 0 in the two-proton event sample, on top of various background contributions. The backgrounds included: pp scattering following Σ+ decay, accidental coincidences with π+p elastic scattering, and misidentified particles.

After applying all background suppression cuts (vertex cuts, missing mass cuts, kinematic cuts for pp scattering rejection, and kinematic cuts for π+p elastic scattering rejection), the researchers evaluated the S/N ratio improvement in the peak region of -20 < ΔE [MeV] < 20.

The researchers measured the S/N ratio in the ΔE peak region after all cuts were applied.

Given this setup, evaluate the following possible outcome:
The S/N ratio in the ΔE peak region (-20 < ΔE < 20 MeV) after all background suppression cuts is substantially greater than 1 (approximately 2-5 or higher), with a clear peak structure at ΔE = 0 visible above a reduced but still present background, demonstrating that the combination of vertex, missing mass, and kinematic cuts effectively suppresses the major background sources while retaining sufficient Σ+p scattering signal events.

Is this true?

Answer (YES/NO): NO